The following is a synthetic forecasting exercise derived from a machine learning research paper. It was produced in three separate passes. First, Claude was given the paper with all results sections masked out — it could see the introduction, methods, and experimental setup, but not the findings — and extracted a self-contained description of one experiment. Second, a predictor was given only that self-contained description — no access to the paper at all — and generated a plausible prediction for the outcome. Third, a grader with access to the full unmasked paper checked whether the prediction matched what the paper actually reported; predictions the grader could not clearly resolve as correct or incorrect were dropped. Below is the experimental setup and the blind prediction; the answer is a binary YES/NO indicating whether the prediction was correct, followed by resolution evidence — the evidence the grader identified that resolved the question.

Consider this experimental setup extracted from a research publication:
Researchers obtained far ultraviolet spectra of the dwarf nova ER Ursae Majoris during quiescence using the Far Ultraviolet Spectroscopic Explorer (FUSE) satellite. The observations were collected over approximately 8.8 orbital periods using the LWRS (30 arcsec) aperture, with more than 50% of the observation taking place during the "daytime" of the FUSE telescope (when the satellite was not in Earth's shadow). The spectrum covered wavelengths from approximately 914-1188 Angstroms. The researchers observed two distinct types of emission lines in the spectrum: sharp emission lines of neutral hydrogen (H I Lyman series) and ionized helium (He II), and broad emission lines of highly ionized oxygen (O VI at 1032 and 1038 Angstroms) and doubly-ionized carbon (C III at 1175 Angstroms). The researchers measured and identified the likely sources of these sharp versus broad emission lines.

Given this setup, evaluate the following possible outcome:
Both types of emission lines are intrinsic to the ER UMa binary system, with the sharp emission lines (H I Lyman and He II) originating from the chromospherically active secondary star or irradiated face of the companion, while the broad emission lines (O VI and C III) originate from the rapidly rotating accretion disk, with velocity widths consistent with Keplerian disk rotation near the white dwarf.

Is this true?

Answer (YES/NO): NO